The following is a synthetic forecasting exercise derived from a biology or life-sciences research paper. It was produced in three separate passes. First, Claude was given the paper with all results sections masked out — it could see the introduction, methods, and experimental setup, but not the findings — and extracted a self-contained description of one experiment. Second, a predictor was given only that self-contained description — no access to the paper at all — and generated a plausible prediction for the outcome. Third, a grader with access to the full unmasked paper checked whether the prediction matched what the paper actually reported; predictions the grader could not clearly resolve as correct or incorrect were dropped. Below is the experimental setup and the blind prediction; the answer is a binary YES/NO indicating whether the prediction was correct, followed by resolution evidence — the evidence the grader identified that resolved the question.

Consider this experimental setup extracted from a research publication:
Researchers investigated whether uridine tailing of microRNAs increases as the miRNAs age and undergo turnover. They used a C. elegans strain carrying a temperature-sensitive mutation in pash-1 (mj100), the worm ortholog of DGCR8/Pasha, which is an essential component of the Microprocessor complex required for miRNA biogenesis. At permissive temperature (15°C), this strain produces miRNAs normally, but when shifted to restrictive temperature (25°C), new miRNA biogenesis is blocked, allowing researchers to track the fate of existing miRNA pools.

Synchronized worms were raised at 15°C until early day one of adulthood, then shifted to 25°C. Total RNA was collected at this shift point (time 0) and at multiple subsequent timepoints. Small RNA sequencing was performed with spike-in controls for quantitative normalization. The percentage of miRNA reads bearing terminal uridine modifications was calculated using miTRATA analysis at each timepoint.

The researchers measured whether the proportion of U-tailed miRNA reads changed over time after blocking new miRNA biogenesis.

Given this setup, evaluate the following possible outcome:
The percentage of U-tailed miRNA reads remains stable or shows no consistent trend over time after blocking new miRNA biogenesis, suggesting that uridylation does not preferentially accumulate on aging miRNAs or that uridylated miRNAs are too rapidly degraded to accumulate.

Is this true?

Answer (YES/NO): NO